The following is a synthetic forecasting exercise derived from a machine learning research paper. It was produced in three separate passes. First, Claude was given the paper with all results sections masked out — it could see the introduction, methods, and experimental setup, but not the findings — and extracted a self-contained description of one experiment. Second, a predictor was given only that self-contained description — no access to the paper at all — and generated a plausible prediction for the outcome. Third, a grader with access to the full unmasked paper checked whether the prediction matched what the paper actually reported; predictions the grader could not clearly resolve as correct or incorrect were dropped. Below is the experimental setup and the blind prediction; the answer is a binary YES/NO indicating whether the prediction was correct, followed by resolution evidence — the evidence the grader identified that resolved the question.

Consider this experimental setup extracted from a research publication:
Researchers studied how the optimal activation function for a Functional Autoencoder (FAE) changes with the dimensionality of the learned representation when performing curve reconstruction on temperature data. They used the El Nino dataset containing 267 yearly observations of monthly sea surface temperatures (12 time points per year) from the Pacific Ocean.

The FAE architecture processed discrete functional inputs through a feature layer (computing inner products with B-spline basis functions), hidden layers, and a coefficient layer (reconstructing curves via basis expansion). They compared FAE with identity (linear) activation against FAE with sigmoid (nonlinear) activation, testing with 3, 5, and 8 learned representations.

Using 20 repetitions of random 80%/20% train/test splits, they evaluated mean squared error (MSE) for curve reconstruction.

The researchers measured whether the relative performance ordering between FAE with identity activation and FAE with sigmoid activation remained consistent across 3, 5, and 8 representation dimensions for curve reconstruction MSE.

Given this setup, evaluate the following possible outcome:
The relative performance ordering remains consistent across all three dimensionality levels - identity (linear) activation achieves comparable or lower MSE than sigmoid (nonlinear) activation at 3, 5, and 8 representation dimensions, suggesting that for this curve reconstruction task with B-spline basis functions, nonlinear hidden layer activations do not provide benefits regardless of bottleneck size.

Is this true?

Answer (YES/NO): NO